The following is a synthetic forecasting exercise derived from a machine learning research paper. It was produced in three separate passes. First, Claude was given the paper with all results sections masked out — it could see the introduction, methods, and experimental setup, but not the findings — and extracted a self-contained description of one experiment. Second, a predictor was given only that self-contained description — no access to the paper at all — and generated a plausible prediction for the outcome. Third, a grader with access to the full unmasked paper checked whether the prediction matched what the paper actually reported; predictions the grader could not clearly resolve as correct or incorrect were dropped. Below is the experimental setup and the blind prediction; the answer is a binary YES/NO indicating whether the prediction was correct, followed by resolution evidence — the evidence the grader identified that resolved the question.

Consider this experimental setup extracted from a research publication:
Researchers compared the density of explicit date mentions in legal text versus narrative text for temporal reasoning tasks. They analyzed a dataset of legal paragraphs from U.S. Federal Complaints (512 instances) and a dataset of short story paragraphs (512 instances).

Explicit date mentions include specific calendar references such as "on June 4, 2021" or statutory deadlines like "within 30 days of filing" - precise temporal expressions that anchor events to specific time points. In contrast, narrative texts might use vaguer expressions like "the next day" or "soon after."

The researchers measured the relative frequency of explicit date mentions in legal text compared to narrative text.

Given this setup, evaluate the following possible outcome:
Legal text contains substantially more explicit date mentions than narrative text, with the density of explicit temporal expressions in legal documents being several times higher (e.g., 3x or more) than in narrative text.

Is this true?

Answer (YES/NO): YES